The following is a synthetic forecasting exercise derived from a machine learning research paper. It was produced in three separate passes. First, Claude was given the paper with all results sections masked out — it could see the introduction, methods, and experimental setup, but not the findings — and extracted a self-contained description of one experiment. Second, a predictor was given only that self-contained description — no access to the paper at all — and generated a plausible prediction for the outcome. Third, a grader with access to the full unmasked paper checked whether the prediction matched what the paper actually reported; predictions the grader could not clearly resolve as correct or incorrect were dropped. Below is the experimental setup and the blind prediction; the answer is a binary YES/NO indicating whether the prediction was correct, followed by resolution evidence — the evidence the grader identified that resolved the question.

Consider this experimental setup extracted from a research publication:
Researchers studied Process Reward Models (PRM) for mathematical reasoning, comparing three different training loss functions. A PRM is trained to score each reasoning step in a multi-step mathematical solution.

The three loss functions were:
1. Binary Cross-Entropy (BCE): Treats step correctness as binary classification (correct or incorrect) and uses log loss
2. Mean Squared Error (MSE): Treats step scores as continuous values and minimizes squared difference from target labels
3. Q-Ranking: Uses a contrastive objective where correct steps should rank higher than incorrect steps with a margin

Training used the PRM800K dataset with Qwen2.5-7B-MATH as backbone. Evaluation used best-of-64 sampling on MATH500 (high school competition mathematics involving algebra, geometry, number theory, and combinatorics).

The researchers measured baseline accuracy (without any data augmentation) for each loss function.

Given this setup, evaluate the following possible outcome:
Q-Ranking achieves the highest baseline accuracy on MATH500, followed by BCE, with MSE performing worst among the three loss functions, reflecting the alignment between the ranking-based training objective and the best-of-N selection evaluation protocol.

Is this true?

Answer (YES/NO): YES